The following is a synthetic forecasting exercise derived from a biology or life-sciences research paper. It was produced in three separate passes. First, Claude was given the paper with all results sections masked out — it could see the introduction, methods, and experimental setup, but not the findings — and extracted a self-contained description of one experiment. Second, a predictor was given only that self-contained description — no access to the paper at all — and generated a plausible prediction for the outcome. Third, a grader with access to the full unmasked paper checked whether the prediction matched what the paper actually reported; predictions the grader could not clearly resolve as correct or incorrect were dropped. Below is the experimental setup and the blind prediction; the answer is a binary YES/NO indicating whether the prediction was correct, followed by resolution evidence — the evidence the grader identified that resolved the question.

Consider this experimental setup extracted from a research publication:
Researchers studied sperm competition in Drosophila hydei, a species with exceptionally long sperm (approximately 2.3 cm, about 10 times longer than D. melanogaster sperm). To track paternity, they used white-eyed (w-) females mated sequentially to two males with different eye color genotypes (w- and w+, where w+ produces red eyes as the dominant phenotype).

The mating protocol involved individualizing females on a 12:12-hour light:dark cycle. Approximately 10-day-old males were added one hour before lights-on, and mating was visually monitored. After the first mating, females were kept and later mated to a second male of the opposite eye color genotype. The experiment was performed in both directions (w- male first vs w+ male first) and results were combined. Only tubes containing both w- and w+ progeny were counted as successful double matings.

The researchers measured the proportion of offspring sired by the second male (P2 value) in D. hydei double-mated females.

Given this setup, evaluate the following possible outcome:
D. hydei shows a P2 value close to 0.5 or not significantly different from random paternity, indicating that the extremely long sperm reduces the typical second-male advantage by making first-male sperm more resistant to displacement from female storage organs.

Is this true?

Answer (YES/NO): NO